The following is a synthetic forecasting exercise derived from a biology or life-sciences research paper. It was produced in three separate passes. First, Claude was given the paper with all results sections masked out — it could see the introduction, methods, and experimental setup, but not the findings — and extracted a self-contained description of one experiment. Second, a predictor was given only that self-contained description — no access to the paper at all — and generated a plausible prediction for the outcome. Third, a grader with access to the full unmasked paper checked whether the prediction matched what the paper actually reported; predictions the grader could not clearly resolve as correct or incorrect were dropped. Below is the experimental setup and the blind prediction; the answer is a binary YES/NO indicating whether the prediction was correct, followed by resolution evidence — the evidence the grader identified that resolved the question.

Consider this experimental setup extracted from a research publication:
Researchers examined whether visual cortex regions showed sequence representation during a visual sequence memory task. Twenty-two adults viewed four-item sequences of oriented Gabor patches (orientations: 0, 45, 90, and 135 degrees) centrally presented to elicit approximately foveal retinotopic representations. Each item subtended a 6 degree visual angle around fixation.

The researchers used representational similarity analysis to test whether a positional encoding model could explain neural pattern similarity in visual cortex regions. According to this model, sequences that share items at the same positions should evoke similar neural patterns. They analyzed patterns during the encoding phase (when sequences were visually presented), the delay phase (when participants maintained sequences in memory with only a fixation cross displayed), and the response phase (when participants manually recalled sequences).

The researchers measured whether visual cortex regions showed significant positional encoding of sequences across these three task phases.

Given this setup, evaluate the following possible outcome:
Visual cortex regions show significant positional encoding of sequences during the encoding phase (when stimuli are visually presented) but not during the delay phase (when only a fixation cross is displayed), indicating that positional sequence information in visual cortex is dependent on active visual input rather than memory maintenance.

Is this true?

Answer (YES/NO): YES